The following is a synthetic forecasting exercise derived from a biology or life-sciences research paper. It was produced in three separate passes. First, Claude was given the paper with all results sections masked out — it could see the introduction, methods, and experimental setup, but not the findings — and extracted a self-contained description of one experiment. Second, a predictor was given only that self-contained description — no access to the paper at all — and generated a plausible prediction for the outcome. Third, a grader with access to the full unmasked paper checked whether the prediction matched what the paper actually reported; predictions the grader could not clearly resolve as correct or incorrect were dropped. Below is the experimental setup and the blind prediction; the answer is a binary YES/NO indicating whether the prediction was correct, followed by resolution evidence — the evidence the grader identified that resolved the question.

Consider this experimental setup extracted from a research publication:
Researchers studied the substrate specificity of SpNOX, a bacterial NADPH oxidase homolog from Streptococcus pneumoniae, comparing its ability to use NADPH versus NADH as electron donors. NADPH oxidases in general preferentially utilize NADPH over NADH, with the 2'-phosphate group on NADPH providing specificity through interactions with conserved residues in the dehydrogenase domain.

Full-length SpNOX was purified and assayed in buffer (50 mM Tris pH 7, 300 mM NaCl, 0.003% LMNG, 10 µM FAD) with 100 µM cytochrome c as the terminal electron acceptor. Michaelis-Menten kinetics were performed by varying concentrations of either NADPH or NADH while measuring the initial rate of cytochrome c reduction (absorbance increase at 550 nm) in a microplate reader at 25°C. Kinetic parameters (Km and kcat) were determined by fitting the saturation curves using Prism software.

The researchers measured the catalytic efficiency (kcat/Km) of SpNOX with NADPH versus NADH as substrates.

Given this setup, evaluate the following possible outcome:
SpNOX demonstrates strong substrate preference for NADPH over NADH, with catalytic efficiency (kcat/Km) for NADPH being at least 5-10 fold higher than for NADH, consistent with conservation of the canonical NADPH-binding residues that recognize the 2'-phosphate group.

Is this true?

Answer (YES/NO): NO